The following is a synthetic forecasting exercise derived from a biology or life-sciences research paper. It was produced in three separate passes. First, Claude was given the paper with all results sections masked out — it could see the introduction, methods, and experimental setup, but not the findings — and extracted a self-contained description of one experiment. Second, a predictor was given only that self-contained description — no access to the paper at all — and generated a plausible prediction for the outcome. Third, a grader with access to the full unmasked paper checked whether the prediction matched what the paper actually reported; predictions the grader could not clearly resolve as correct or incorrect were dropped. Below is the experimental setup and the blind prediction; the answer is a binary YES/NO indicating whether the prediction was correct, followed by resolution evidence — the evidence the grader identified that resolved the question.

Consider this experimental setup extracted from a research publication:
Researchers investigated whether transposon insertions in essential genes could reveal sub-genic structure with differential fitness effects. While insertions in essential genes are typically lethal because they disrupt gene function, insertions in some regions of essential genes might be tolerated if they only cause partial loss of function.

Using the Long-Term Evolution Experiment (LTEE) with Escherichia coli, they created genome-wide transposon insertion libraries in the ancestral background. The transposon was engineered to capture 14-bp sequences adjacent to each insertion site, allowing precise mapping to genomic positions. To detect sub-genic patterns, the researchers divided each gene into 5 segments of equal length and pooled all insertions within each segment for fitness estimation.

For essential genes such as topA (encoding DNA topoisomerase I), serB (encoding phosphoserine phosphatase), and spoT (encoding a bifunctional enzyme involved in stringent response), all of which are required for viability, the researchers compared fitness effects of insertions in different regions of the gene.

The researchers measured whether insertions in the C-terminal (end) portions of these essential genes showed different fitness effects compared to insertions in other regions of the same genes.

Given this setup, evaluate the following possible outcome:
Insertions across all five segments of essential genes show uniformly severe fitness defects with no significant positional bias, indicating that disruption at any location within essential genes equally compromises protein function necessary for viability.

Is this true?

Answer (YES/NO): NO